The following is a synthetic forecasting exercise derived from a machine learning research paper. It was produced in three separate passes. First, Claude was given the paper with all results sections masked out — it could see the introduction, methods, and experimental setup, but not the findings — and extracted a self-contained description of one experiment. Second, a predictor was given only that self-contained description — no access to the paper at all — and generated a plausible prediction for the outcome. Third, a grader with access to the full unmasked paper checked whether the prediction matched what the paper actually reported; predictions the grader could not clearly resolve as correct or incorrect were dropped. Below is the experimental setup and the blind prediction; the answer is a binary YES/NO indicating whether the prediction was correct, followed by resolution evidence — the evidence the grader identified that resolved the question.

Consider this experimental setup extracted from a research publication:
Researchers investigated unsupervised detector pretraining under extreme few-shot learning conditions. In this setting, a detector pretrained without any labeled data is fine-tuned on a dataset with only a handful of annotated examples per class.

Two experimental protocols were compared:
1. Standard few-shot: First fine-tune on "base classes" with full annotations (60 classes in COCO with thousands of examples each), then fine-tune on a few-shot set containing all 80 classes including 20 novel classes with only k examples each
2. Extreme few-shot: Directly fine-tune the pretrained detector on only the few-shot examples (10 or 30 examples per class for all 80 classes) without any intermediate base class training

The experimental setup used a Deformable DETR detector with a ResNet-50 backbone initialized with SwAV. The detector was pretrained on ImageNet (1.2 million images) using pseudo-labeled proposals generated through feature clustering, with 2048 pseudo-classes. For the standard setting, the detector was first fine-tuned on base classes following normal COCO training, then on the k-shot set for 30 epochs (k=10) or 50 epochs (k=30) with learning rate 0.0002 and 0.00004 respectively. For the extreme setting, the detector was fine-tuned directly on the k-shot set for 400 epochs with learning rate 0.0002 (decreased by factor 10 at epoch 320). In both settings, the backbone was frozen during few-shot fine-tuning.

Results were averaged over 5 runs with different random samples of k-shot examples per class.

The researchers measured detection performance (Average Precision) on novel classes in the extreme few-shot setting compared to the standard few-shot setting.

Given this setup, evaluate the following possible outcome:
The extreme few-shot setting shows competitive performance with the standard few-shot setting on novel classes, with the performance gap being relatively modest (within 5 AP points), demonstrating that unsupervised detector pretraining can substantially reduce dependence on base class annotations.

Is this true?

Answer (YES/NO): YES